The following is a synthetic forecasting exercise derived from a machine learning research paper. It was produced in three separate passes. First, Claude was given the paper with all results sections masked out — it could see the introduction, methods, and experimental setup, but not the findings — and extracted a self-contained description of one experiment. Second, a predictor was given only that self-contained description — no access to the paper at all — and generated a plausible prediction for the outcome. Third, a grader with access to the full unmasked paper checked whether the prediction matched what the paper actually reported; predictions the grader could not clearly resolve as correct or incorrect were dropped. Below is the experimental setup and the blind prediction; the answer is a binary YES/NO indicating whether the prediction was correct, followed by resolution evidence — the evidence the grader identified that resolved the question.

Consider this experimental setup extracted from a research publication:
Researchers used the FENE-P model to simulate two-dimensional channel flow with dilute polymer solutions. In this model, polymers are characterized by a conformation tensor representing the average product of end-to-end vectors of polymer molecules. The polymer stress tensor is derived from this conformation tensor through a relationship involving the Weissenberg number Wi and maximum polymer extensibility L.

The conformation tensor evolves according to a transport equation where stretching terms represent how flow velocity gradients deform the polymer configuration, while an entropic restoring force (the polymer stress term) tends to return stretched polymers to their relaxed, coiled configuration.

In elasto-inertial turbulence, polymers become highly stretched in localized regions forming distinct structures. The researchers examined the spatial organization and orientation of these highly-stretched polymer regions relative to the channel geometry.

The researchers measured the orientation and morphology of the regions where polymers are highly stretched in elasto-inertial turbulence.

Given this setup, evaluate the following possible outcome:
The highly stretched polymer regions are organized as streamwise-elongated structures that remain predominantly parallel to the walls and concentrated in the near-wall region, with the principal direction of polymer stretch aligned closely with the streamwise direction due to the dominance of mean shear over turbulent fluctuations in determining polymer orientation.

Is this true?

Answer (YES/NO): NO